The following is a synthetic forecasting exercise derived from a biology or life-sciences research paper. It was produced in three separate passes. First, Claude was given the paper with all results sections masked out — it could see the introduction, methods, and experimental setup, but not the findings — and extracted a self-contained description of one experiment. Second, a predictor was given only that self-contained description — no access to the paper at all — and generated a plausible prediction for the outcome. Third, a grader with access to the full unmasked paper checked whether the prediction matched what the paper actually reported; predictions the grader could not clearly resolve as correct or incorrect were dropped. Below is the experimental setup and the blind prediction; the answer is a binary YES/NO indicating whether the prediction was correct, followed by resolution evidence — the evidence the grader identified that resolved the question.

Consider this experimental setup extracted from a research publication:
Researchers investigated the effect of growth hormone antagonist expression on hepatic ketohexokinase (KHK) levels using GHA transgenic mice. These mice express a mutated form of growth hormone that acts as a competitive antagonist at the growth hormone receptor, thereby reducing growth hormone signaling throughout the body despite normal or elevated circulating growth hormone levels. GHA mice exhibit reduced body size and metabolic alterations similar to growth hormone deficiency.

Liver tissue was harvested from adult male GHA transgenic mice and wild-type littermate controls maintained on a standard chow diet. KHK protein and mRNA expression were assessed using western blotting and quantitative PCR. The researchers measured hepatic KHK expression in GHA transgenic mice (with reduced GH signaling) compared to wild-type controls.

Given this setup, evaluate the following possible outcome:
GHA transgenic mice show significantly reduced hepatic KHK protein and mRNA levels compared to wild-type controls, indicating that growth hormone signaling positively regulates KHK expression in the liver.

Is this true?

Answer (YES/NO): NO